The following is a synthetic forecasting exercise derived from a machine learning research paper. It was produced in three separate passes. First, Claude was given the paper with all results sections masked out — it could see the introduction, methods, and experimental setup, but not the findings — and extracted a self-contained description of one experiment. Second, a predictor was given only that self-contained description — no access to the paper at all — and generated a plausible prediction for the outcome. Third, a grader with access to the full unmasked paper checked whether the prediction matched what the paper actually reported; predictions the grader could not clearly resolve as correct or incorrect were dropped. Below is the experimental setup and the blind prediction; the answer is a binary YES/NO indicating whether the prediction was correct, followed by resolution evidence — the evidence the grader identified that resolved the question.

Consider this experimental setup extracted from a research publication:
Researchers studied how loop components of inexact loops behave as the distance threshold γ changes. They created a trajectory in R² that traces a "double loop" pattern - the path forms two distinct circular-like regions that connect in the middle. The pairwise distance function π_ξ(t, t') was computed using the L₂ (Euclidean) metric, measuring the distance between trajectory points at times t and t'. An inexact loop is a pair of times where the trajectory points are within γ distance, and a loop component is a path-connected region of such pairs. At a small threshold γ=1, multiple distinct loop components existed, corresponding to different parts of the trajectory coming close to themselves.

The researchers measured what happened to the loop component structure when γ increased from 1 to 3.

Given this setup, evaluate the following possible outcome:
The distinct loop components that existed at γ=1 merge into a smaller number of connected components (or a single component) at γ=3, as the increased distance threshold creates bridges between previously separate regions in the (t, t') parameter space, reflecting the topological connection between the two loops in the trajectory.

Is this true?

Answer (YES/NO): YES